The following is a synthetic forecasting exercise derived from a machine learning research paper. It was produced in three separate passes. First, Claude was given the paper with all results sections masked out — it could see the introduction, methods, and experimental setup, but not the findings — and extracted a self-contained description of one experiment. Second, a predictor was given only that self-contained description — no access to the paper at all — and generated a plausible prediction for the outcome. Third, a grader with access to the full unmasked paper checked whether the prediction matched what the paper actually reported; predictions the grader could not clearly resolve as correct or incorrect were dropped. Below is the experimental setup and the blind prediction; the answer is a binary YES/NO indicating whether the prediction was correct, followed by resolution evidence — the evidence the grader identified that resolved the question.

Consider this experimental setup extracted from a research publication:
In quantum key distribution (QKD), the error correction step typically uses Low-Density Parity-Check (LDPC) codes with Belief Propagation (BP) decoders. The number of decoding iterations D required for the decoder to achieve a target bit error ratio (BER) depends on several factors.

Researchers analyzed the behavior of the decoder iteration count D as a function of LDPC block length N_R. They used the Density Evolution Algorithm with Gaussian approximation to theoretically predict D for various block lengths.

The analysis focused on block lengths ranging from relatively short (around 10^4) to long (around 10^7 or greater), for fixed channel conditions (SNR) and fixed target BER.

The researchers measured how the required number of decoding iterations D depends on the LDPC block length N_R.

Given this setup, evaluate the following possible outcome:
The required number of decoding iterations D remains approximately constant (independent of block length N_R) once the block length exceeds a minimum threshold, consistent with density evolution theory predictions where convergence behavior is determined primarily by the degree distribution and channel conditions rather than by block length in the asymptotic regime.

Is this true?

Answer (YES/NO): YES